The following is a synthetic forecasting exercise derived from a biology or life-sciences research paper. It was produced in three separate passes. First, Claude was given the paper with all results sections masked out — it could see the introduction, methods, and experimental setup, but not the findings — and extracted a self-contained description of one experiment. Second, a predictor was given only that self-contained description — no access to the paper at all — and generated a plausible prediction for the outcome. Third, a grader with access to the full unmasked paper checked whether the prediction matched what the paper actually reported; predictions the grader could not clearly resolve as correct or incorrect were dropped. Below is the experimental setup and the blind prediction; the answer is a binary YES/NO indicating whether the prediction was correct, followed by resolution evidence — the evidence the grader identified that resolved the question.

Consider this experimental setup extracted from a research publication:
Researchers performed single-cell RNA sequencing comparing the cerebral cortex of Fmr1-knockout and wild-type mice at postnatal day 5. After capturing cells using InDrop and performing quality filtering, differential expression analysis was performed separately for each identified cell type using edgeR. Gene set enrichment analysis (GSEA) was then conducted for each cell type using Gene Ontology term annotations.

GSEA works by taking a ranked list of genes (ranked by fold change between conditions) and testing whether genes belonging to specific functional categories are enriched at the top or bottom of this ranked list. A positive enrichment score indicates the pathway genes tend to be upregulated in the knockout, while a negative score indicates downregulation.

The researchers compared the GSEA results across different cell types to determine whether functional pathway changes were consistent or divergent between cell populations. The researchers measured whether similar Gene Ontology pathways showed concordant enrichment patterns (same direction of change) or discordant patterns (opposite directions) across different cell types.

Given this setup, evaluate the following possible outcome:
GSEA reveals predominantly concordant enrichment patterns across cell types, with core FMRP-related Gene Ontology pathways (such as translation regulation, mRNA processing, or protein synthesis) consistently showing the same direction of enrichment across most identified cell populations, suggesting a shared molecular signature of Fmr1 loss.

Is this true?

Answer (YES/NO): NO